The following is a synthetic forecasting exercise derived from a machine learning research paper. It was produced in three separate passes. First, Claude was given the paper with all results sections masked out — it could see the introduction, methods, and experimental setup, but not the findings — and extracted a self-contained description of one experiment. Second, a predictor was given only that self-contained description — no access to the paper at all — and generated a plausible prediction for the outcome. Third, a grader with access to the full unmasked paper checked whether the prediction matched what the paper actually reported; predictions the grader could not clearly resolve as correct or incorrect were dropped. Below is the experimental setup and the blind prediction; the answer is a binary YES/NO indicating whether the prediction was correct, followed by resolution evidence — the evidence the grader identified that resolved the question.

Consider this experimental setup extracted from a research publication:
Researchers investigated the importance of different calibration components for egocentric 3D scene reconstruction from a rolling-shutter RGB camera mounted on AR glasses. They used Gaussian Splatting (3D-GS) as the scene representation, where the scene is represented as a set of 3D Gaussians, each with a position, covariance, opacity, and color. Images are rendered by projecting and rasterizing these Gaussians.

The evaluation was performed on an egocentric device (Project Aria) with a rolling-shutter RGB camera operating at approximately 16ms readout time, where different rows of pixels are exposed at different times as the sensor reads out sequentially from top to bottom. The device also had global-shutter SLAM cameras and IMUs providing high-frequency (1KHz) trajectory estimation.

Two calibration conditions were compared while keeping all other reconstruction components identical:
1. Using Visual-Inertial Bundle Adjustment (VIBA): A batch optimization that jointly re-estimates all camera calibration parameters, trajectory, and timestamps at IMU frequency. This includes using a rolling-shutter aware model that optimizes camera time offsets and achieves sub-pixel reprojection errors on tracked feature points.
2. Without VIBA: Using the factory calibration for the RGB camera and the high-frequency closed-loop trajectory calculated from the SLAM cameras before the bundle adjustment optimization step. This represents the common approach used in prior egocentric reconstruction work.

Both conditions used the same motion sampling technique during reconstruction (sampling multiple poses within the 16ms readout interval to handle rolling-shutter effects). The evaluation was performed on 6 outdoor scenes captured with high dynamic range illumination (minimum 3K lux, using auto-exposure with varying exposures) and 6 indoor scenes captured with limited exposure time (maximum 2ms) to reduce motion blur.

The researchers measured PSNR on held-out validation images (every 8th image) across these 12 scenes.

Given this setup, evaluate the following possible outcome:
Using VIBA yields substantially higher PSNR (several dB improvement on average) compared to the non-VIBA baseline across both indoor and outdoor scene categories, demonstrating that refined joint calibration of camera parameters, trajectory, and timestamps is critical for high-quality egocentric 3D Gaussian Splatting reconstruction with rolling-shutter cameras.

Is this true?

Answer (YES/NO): NO